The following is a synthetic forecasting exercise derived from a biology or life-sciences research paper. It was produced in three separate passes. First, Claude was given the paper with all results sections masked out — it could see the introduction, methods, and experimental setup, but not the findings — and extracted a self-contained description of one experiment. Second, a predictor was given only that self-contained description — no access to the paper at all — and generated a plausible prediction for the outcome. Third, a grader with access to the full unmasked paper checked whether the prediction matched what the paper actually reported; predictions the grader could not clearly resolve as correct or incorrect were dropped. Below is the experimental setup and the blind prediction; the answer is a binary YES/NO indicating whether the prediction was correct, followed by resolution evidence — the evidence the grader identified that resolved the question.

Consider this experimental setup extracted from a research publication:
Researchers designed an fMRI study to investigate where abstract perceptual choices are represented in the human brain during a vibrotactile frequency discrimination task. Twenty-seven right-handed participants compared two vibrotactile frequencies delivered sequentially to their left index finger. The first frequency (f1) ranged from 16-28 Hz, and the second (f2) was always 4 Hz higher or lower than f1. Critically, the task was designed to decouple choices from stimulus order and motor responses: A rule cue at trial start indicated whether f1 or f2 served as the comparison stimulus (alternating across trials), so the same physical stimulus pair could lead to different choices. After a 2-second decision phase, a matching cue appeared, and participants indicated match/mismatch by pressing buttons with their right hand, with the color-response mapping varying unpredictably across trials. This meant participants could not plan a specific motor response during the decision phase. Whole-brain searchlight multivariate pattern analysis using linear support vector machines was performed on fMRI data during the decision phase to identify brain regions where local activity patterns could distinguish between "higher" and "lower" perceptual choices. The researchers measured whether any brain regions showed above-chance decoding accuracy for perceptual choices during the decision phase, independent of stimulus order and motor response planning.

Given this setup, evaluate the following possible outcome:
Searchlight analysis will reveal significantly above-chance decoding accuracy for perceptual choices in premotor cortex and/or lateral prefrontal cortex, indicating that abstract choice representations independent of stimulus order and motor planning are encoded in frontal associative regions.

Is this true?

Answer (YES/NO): YES